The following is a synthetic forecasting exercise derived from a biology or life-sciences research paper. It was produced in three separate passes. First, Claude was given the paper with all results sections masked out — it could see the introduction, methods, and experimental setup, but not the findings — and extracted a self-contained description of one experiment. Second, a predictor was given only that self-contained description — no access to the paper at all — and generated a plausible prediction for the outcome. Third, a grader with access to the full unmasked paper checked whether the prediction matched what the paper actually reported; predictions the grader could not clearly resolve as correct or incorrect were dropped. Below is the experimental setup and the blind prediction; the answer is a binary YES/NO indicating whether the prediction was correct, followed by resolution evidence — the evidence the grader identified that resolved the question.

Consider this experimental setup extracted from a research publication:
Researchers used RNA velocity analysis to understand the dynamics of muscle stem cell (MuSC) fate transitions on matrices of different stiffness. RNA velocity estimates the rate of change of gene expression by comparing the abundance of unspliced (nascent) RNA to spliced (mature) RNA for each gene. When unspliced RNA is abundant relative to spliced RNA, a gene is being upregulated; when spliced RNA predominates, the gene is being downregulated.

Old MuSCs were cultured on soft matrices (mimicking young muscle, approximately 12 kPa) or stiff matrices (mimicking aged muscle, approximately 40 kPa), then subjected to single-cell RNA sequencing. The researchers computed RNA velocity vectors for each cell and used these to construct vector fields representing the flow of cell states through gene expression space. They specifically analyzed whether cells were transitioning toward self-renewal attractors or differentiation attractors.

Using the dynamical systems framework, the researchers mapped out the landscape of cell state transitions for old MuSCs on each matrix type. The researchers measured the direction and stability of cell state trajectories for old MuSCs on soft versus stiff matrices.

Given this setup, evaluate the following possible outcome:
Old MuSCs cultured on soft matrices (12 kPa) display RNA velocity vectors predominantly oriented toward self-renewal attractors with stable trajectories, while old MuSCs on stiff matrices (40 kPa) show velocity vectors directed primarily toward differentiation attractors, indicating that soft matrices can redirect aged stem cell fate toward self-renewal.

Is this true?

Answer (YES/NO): YES